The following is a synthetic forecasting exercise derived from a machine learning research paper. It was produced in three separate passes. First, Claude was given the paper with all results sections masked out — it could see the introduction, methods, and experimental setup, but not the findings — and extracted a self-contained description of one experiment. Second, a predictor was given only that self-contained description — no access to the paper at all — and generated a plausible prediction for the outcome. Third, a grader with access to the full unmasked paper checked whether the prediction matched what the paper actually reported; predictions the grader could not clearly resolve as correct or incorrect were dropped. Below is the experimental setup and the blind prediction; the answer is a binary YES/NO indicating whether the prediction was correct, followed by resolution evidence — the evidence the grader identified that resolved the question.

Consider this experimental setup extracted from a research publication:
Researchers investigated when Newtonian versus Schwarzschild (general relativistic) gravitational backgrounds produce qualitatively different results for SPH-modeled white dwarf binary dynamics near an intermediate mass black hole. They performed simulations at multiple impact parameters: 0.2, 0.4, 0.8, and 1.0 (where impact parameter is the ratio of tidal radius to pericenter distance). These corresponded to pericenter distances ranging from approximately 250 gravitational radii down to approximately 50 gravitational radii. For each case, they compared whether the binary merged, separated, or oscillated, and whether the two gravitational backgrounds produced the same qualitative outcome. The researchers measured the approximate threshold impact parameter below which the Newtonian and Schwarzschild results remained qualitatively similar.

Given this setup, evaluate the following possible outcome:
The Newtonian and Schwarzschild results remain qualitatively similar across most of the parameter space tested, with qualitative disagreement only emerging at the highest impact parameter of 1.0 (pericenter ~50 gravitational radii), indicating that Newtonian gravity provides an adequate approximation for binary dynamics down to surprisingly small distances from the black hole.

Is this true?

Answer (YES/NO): NO